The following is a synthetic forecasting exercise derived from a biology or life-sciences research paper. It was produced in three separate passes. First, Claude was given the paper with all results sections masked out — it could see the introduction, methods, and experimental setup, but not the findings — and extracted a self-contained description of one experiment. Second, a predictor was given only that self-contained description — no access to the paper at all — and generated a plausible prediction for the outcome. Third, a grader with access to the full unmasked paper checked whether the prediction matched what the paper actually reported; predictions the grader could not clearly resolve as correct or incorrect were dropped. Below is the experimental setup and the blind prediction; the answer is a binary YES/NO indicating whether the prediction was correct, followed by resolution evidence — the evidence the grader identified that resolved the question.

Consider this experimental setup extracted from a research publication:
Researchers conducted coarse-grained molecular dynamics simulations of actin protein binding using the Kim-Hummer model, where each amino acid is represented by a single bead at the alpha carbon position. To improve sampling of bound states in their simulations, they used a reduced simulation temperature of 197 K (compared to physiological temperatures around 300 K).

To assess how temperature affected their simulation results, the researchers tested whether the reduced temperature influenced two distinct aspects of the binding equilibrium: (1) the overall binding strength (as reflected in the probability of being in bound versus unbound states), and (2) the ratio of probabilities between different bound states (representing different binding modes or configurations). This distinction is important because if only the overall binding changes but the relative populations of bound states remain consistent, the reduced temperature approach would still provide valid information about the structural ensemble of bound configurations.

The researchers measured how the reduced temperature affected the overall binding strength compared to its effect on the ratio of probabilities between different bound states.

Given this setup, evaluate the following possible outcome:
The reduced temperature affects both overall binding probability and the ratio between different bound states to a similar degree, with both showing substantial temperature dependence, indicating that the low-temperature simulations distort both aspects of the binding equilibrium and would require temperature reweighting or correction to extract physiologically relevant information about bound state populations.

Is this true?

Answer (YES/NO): NO